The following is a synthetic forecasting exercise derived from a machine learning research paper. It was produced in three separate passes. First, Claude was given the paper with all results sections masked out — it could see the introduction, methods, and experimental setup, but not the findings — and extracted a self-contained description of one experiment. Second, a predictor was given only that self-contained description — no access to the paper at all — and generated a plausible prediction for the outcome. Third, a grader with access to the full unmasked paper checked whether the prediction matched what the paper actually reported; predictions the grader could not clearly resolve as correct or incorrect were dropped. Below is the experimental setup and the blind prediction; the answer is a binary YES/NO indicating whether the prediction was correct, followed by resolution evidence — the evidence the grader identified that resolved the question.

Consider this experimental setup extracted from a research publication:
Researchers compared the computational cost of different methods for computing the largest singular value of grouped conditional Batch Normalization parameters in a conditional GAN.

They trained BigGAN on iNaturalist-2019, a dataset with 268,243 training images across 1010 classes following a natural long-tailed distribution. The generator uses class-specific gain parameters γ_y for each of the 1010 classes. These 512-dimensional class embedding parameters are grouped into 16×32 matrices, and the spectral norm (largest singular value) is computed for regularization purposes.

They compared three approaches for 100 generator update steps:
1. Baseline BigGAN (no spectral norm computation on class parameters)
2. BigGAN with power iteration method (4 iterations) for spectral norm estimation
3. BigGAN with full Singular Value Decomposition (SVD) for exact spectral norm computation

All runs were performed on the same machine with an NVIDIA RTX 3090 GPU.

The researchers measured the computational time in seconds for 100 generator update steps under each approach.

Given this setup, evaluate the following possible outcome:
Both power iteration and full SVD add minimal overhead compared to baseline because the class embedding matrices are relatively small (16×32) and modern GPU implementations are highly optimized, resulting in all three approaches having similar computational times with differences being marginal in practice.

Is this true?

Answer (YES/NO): NO